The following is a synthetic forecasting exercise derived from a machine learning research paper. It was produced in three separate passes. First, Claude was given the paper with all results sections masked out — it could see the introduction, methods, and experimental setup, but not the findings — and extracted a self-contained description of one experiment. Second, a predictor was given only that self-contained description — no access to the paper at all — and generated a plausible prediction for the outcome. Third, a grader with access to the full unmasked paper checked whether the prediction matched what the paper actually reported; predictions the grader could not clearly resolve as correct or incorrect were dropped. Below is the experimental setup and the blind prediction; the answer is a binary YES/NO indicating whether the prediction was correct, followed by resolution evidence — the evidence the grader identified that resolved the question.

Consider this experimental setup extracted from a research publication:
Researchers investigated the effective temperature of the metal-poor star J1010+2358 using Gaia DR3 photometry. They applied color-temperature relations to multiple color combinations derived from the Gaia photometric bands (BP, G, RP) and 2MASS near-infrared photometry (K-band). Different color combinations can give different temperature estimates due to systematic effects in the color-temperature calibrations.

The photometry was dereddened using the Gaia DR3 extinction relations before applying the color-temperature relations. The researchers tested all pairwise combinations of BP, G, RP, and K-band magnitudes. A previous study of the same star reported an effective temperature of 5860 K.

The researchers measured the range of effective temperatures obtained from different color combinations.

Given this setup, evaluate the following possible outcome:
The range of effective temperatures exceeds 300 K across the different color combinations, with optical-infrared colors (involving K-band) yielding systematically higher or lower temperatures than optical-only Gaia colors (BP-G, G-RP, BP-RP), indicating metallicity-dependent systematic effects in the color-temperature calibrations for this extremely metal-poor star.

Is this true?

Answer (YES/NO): NO